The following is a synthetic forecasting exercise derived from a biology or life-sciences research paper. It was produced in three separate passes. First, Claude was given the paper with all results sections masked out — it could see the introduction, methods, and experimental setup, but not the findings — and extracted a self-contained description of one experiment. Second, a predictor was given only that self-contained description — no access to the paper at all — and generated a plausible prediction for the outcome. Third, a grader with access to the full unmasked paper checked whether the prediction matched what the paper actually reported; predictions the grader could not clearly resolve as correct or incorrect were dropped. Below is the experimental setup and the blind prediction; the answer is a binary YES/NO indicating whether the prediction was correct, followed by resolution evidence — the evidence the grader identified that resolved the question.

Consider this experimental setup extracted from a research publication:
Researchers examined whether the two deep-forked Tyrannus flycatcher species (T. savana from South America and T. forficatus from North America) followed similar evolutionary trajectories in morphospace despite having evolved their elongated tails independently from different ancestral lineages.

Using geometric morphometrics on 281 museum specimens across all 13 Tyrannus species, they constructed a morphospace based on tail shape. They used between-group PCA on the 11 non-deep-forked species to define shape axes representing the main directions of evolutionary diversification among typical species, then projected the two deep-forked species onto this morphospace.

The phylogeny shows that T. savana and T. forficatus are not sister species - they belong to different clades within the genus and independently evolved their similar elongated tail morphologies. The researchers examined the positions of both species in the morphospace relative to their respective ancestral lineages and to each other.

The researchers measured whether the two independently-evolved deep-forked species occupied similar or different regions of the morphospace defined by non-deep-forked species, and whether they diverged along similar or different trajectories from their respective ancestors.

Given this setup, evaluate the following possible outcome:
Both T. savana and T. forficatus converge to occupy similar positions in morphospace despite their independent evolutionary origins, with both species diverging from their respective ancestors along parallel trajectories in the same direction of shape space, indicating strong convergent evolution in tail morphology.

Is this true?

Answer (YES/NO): NO